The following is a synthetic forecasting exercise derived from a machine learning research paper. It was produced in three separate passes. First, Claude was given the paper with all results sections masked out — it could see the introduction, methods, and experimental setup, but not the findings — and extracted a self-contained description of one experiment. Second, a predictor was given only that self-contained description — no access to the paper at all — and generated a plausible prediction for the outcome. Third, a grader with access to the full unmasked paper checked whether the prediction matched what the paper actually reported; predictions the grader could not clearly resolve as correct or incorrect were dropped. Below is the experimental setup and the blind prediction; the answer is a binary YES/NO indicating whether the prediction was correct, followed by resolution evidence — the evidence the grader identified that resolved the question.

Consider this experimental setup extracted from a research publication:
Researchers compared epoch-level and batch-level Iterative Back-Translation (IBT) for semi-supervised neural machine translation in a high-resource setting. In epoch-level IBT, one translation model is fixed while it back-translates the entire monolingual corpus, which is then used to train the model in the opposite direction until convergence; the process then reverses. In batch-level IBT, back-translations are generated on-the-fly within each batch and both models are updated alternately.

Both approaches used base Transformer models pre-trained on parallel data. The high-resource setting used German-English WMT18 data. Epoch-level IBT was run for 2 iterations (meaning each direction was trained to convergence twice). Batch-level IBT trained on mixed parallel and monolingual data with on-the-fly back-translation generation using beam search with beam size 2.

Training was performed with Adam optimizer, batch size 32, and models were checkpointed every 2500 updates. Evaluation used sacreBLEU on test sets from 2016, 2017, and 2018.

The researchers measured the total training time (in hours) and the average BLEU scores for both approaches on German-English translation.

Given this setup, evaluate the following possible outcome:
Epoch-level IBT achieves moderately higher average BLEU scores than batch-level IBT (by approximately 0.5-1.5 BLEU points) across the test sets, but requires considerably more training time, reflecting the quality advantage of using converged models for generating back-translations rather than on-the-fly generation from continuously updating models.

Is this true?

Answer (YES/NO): YES